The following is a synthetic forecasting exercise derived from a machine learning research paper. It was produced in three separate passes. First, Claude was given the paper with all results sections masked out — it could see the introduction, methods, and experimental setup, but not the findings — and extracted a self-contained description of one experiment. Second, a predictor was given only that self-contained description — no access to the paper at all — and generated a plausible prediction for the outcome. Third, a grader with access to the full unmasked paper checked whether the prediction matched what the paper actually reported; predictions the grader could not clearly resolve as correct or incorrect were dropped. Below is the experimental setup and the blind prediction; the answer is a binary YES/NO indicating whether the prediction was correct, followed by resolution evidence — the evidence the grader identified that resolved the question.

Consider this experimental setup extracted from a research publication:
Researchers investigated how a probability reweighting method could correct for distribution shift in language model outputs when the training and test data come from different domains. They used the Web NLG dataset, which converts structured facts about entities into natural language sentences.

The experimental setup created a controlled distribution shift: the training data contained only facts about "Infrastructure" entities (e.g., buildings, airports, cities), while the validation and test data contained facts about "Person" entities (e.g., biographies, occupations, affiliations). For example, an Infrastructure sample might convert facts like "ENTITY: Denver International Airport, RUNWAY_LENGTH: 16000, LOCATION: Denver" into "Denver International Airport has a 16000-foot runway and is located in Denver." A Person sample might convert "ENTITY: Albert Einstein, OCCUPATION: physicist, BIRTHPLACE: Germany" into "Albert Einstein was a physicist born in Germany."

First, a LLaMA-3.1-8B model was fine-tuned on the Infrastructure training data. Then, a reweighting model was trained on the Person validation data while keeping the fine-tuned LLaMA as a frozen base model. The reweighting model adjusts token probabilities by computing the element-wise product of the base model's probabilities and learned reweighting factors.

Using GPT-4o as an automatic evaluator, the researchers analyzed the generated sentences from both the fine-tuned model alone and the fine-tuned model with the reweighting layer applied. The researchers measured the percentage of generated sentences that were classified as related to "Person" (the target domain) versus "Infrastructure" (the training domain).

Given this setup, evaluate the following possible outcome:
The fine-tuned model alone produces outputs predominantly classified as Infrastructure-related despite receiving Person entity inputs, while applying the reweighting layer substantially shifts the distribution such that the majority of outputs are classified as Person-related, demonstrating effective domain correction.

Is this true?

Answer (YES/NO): YES